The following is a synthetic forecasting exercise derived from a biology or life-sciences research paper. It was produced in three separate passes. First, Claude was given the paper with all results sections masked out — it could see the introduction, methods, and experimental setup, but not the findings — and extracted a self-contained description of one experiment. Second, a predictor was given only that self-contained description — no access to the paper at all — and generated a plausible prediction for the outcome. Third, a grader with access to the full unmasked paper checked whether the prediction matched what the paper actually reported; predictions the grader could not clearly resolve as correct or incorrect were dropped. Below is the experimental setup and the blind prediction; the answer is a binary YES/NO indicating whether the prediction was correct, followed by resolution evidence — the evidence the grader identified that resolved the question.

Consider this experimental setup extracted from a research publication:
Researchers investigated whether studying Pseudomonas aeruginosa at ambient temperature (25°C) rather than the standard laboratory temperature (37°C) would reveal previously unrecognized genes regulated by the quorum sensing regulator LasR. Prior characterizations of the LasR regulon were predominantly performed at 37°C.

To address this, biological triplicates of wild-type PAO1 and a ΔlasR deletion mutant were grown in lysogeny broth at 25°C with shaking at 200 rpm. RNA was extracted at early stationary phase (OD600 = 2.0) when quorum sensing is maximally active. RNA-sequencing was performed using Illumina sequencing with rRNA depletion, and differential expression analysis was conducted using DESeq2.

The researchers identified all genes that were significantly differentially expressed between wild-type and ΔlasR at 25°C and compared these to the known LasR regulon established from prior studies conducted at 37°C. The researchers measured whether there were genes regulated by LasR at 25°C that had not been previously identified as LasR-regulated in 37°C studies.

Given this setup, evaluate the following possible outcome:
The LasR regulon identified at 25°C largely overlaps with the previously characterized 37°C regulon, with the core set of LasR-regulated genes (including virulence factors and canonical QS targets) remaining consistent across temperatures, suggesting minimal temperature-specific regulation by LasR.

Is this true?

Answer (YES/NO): NO